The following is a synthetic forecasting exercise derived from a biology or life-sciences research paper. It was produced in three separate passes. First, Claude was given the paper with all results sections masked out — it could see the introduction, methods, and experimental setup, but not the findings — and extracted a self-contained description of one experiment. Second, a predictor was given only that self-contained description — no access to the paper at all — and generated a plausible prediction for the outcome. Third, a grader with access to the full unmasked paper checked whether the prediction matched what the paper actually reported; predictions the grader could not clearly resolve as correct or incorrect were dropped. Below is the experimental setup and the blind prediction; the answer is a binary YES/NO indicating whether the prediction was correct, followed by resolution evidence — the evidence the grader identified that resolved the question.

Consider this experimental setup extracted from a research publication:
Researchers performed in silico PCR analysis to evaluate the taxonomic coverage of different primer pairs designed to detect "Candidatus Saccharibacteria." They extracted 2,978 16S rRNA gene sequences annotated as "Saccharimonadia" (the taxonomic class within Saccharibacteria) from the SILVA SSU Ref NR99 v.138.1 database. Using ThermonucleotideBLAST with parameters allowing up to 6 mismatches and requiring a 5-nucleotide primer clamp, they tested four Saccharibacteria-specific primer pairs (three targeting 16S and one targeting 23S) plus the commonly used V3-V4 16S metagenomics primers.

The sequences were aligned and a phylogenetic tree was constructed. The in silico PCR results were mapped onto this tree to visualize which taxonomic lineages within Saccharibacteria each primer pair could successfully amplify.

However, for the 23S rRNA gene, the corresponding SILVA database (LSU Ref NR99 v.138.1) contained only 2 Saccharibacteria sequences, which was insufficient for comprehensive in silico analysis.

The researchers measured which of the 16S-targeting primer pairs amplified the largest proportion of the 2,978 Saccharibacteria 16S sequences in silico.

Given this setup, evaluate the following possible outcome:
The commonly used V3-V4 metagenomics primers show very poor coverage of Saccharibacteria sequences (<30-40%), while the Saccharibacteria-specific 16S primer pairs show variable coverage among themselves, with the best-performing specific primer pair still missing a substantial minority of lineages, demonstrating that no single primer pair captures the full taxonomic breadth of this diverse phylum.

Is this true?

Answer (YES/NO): NO